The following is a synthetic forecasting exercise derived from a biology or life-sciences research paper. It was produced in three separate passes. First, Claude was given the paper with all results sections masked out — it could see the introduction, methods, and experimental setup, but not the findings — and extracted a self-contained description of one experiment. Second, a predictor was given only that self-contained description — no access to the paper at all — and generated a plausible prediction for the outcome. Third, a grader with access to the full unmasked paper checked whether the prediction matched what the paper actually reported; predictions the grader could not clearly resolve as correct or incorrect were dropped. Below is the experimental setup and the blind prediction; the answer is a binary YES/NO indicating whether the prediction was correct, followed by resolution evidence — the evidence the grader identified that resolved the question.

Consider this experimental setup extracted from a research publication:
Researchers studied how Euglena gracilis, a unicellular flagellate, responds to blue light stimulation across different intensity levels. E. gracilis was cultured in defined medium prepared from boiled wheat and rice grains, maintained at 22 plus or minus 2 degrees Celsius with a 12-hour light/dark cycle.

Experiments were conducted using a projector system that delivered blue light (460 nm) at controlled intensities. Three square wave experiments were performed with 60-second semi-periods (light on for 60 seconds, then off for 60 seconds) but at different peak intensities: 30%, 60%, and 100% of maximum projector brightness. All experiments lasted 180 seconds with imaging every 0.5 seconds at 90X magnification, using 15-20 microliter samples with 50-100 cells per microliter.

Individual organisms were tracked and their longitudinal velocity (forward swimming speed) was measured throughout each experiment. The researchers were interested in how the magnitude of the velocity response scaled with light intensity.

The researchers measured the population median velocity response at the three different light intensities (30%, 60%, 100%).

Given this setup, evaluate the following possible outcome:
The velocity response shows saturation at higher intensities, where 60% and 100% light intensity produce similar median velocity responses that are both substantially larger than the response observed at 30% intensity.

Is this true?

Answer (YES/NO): NO